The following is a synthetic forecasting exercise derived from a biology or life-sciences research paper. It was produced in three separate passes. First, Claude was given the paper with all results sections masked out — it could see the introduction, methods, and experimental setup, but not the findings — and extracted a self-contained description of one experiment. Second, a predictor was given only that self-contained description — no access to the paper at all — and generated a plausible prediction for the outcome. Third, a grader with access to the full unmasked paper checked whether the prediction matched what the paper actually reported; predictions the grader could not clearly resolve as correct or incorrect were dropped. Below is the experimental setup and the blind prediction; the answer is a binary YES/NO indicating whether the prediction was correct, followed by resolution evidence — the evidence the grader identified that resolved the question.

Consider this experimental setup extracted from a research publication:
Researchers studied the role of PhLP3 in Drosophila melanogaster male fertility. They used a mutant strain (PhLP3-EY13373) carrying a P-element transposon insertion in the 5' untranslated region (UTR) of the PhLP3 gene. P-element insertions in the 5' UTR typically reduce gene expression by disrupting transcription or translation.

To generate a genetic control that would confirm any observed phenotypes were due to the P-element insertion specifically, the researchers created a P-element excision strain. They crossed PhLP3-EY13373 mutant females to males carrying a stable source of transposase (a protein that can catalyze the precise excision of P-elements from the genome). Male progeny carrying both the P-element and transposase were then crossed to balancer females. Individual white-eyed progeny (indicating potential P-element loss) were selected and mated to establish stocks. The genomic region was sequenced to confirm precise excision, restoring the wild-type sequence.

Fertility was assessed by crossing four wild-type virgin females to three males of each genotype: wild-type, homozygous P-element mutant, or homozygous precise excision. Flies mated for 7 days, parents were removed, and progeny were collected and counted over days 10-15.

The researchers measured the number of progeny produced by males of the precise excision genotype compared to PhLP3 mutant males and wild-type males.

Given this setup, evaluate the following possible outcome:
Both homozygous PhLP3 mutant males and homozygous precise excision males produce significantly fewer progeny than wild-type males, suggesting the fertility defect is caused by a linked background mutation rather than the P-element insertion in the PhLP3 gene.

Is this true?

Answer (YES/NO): NO